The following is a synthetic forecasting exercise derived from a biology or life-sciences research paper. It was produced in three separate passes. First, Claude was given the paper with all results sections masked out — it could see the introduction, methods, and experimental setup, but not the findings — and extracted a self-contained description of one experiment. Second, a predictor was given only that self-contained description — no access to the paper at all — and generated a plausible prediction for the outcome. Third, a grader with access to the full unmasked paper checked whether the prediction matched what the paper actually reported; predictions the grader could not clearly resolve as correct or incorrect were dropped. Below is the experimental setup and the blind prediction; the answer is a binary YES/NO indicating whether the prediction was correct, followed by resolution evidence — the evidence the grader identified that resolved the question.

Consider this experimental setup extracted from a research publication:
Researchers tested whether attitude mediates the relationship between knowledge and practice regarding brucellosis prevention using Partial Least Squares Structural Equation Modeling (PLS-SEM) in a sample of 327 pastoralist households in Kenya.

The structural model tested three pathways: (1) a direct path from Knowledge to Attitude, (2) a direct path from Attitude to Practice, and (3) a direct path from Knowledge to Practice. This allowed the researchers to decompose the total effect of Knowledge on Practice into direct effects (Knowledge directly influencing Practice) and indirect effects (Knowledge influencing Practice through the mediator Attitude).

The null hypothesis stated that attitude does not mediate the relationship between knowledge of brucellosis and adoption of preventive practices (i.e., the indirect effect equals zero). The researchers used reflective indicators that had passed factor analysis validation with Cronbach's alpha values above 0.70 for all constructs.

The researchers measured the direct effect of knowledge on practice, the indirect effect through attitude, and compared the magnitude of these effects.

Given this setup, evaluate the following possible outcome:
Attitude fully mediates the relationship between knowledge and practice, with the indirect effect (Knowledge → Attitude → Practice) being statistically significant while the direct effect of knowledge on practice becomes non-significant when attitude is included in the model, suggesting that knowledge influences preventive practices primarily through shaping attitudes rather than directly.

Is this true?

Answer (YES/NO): NO